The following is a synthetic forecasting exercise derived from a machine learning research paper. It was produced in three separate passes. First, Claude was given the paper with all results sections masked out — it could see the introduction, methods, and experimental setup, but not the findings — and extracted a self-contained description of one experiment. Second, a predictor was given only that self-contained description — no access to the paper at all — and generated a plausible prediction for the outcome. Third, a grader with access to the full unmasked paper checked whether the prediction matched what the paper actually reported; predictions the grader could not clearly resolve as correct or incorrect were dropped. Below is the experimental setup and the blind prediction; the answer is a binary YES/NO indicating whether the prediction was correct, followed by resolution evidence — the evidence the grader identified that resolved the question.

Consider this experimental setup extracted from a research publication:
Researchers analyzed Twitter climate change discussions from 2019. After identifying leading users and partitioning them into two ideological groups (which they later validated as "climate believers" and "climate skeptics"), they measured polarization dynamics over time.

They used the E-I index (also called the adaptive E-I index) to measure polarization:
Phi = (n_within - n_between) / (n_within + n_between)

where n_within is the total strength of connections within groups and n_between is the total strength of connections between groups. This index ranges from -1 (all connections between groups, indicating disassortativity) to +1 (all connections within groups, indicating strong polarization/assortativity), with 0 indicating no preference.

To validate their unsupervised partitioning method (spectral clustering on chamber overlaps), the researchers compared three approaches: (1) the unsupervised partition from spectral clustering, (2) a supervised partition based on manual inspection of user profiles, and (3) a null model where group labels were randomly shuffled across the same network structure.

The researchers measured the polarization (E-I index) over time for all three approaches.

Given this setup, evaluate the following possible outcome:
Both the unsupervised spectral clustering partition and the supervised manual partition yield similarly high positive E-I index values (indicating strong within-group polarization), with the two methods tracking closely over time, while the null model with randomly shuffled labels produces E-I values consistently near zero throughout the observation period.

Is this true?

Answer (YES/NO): NO